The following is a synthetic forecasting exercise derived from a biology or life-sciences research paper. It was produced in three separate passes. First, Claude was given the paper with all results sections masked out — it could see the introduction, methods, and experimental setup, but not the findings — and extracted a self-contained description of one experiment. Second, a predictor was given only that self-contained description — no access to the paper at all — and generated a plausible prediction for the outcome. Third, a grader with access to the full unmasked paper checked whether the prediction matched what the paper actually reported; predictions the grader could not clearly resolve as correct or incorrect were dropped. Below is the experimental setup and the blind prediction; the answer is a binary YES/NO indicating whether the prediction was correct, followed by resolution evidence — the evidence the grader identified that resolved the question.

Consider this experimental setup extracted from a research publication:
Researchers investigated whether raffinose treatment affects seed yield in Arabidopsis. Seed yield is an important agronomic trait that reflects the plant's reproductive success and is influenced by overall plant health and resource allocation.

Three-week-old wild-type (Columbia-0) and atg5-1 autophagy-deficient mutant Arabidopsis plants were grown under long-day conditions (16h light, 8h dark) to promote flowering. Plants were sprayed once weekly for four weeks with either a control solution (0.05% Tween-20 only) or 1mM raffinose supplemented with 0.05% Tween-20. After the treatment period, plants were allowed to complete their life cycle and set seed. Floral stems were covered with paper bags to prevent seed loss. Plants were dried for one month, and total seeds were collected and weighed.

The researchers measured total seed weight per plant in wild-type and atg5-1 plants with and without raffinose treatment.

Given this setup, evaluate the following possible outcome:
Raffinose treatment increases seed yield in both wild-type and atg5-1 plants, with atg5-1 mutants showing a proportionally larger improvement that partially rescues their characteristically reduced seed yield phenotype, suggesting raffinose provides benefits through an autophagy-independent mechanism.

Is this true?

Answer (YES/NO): NO